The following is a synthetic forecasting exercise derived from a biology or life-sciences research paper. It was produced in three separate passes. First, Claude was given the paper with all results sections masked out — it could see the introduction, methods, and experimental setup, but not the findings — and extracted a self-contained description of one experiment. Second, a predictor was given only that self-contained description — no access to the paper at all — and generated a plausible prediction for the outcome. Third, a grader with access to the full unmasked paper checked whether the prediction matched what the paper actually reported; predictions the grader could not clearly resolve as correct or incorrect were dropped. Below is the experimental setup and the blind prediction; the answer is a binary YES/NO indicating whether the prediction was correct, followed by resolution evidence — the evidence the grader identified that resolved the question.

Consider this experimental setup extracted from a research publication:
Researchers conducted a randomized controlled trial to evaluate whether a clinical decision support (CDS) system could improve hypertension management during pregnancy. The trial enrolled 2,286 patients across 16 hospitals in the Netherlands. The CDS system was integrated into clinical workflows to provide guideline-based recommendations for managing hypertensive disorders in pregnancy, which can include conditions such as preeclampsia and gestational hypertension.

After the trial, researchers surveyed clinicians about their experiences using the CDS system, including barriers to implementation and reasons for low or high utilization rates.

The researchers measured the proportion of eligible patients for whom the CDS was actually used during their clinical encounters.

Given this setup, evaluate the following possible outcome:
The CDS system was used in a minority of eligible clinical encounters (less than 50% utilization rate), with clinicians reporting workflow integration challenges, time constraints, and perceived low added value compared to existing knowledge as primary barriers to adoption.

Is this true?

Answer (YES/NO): NO